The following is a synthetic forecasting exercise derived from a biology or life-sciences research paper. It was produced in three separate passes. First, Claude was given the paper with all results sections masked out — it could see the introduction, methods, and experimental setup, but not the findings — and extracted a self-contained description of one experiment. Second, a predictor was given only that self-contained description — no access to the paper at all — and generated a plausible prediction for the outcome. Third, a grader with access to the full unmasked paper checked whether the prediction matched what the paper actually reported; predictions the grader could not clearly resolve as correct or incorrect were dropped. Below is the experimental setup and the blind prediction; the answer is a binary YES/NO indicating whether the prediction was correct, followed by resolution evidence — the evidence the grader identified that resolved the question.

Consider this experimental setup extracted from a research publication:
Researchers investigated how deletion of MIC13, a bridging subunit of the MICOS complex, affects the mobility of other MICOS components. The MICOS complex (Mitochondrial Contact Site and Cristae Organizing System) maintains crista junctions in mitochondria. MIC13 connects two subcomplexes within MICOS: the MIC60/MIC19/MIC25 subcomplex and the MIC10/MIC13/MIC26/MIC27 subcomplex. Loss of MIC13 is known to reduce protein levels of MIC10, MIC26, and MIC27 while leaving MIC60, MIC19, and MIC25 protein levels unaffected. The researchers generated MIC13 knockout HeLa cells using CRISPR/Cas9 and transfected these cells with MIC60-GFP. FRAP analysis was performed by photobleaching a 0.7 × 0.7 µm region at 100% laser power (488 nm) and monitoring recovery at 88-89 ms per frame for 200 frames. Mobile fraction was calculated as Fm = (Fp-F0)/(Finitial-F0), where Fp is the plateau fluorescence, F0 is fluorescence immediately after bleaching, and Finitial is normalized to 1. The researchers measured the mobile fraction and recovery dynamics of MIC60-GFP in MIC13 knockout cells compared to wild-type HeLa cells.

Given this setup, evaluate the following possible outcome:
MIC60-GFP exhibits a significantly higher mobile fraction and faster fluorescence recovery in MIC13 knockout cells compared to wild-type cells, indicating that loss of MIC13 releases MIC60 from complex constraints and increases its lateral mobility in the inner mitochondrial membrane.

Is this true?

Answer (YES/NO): NO